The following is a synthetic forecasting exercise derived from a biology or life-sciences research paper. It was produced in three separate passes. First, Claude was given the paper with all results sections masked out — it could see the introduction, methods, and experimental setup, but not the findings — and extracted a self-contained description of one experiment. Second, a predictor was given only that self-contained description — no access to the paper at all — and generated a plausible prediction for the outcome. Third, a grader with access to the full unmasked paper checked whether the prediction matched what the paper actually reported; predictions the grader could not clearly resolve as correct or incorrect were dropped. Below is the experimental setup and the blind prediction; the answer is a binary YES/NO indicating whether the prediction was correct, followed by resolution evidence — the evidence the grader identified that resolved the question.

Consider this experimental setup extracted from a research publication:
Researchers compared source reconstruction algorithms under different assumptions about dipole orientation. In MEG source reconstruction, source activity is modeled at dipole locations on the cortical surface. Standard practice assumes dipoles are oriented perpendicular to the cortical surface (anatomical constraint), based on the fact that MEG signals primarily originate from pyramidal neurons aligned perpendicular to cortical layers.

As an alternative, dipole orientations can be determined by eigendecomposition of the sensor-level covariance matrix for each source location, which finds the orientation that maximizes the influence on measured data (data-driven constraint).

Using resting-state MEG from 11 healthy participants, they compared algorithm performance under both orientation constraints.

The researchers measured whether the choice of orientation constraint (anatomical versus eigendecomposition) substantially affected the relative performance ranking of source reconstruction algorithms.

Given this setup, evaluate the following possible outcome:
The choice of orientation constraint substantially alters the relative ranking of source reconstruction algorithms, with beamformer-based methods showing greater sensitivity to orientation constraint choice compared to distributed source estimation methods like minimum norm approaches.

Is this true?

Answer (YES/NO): NO